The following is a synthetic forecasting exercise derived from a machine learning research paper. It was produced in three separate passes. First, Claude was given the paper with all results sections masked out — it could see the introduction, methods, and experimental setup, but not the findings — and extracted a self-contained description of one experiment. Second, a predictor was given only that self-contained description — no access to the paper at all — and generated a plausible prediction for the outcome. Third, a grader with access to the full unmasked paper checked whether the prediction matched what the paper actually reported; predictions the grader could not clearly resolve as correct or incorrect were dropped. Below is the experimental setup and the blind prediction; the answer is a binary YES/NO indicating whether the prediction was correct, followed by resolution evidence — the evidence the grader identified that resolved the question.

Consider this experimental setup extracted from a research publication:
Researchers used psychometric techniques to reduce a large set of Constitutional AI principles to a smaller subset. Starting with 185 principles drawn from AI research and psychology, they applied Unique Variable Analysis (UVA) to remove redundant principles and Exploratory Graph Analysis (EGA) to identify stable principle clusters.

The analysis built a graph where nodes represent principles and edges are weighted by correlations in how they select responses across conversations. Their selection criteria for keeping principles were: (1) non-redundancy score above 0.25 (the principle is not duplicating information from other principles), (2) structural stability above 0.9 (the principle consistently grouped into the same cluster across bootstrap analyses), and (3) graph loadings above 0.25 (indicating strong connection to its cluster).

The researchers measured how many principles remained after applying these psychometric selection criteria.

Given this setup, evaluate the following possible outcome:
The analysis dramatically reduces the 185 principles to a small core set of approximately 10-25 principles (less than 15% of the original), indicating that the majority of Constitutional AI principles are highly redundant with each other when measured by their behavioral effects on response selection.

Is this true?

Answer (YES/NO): YES